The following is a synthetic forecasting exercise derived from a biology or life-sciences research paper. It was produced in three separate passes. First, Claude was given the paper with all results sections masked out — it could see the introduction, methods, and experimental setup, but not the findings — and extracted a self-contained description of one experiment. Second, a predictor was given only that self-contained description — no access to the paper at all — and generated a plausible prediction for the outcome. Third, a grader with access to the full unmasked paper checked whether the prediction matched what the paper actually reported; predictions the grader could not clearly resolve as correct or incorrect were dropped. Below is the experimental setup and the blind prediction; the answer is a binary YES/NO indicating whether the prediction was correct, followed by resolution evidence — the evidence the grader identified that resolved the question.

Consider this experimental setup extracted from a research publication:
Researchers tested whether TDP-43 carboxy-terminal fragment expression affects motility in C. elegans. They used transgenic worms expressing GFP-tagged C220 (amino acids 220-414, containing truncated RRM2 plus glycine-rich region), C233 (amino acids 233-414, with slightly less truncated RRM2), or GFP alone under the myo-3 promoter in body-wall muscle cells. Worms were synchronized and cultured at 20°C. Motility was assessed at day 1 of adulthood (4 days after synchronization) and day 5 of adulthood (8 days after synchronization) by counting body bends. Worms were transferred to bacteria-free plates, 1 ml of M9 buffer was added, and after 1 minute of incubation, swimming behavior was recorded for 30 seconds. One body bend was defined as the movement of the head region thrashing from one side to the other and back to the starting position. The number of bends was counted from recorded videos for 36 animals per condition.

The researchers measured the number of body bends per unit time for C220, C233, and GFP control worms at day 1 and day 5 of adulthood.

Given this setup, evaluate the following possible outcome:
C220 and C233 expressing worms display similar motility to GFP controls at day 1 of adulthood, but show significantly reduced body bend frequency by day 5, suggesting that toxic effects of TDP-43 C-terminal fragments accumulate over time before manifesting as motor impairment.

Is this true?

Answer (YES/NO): NO